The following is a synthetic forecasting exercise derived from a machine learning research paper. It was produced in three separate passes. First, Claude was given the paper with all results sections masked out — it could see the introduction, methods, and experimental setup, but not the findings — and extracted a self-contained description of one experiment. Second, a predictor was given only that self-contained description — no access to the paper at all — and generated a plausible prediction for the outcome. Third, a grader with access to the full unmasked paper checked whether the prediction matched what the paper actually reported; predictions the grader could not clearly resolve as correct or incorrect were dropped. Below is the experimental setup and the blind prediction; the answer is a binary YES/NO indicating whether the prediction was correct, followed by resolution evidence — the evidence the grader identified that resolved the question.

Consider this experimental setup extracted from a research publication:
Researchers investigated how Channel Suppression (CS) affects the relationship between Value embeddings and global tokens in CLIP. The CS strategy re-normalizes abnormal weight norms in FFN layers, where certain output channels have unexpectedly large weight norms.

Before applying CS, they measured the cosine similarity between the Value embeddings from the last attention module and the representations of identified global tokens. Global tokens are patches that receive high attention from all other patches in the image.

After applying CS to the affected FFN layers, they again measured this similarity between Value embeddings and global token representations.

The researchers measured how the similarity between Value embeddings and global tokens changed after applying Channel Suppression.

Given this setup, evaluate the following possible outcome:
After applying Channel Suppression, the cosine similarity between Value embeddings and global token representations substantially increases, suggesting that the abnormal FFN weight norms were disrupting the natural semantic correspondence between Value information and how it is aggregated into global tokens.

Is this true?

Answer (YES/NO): NO